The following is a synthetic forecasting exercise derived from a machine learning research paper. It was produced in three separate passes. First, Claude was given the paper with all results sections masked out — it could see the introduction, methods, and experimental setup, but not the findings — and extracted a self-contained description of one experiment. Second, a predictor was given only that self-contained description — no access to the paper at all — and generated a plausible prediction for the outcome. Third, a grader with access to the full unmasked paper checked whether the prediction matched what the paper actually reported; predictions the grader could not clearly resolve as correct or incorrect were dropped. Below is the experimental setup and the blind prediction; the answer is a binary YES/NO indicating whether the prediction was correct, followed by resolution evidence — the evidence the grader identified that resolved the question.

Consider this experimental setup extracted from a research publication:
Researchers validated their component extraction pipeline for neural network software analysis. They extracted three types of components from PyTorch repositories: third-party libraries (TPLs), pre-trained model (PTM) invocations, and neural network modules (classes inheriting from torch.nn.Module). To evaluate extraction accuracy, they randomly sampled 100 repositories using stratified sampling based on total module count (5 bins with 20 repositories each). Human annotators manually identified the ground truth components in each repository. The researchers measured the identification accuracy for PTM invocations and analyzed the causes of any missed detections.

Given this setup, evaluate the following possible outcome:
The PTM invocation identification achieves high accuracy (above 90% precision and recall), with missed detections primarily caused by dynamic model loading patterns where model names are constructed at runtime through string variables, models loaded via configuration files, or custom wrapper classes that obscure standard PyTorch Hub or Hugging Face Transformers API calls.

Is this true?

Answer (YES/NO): NO